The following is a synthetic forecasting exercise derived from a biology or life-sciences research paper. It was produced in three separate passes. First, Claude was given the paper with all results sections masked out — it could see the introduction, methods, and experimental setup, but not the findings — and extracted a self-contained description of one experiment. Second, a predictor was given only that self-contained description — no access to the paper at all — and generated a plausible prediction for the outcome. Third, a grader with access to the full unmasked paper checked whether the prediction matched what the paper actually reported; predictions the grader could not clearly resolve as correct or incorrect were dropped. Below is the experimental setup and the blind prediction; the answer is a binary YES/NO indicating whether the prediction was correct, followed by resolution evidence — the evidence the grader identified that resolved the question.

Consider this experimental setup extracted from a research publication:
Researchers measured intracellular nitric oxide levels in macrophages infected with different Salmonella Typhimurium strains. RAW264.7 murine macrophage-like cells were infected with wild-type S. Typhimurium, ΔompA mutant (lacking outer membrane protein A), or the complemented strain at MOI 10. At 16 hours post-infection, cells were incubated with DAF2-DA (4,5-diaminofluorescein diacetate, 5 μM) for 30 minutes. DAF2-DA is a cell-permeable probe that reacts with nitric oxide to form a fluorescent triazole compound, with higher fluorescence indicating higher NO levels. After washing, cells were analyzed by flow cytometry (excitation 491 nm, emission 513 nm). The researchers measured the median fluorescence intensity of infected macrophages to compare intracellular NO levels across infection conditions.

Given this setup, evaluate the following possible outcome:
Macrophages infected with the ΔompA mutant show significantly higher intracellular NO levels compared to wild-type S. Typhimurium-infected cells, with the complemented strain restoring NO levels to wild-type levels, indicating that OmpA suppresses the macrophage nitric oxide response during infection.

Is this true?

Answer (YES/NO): YES